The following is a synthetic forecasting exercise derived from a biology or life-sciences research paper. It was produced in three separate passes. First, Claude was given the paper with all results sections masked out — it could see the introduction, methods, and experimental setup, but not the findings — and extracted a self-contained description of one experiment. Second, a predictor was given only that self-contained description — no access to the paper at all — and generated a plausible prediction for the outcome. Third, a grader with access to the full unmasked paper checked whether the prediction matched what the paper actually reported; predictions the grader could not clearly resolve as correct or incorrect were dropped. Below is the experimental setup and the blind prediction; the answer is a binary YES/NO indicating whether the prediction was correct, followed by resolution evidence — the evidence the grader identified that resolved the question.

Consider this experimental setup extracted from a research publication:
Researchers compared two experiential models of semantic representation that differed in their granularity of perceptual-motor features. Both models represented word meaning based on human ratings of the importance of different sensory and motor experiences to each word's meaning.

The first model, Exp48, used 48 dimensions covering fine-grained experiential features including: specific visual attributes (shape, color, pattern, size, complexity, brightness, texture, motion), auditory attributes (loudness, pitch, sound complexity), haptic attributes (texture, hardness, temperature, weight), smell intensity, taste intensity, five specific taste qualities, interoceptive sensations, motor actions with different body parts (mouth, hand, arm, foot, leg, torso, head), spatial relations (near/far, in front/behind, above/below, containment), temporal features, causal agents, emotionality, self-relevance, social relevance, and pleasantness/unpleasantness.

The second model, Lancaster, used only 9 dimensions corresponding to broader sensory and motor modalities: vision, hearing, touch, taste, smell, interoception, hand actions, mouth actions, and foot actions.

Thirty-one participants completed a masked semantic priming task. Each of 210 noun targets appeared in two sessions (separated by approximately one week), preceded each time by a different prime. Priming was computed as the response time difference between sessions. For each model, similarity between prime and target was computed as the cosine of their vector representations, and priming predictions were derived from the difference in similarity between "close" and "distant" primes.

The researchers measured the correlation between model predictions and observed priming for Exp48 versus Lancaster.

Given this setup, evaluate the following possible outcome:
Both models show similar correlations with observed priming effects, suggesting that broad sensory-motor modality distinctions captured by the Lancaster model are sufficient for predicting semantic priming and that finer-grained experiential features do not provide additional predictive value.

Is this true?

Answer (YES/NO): NO